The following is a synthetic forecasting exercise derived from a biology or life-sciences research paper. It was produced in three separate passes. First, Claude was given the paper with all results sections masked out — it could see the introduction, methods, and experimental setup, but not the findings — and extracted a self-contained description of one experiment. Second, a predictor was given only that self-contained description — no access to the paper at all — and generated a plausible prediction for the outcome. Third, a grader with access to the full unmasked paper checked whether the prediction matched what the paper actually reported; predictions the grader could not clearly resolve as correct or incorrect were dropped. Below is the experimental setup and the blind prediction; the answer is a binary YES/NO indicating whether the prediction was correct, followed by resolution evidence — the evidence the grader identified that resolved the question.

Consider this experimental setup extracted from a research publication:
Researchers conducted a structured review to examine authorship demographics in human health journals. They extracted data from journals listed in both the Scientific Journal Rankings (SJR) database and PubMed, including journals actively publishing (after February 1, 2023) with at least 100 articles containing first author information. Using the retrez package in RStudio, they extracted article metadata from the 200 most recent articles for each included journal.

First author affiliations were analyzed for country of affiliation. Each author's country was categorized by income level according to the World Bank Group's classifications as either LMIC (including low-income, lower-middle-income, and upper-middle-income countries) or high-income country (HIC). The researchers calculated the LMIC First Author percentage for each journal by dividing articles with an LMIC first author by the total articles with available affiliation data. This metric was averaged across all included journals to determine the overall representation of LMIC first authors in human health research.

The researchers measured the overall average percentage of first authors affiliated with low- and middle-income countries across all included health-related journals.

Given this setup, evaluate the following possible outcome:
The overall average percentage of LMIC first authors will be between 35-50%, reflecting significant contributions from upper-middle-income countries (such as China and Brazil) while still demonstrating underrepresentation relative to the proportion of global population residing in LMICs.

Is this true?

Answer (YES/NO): NO